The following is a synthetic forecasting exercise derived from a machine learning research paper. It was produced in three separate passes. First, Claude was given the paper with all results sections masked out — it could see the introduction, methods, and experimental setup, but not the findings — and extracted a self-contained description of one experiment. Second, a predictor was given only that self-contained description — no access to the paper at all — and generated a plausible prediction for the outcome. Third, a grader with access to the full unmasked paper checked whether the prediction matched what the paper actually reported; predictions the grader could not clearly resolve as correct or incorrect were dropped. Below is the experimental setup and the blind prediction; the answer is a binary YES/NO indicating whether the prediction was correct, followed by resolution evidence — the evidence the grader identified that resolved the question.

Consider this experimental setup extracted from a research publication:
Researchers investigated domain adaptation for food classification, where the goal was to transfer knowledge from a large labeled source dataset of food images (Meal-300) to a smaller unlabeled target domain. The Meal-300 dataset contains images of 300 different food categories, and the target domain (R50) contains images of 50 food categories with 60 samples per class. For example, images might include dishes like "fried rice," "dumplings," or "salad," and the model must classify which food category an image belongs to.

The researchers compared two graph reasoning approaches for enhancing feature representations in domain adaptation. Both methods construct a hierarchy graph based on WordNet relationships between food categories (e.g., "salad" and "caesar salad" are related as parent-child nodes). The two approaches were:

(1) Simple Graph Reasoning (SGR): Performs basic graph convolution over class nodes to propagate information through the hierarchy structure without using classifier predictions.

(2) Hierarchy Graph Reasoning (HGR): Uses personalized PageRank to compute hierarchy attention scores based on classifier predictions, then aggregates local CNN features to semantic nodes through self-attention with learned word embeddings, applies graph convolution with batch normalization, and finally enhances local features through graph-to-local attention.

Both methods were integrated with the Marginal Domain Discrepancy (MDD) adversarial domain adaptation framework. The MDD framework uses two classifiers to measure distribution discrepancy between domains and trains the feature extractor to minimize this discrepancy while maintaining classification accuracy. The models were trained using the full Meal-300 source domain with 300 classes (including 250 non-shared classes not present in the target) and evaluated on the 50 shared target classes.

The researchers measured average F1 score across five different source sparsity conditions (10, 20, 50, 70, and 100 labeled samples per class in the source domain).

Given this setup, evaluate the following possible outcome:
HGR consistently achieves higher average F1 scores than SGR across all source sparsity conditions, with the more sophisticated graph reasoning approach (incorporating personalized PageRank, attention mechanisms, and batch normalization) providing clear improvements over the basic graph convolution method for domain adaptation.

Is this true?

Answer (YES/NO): YES